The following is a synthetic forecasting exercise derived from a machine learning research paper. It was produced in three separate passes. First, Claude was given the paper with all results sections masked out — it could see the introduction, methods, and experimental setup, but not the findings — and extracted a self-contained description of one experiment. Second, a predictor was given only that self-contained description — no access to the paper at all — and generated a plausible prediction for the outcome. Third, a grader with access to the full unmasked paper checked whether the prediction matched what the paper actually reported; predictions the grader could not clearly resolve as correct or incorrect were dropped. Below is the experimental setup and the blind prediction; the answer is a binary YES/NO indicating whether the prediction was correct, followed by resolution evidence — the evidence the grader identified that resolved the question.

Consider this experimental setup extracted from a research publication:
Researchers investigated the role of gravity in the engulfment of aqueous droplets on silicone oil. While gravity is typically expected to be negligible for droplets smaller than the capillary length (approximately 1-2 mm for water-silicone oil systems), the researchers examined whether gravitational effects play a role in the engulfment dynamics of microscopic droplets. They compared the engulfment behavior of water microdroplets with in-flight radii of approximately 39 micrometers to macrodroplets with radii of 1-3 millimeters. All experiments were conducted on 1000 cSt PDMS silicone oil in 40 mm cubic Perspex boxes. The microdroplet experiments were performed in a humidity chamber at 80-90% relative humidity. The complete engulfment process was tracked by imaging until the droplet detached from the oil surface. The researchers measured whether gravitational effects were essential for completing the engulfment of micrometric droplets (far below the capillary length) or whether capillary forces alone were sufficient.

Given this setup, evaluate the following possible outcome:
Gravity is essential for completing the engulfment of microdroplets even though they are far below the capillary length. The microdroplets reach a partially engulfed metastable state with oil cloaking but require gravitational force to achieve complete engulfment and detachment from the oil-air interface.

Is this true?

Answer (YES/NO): YES